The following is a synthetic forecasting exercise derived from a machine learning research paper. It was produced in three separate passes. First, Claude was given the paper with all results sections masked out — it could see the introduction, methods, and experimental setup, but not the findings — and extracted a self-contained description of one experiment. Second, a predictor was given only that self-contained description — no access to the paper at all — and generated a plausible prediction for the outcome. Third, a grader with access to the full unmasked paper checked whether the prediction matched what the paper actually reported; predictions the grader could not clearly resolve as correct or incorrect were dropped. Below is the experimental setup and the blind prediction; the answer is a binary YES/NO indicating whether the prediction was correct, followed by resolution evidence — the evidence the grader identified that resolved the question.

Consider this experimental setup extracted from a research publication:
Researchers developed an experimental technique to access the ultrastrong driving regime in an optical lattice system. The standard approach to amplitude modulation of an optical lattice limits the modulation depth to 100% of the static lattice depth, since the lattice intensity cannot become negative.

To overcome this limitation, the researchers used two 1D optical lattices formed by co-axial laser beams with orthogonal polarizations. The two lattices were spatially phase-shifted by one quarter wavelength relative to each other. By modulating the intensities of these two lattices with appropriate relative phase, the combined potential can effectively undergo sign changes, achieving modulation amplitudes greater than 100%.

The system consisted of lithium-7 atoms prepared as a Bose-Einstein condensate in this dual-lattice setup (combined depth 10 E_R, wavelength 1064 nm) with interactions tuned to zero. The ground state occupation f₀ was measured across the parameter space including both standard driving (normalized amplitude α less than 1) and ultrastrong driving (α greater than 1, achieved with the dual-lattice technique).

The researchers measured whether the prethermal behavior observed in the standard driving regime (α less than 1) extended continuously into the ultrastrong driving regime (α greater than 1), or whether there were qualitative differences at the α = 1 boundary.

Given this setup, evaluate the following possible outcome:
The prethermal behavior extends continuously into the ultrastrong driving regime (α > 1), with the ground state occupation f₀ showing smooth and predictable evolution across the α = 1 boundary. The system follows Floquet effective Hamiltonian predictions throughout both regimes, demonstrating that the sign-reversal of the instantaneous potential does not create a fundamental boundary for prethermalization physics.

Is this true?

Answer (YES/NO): YES